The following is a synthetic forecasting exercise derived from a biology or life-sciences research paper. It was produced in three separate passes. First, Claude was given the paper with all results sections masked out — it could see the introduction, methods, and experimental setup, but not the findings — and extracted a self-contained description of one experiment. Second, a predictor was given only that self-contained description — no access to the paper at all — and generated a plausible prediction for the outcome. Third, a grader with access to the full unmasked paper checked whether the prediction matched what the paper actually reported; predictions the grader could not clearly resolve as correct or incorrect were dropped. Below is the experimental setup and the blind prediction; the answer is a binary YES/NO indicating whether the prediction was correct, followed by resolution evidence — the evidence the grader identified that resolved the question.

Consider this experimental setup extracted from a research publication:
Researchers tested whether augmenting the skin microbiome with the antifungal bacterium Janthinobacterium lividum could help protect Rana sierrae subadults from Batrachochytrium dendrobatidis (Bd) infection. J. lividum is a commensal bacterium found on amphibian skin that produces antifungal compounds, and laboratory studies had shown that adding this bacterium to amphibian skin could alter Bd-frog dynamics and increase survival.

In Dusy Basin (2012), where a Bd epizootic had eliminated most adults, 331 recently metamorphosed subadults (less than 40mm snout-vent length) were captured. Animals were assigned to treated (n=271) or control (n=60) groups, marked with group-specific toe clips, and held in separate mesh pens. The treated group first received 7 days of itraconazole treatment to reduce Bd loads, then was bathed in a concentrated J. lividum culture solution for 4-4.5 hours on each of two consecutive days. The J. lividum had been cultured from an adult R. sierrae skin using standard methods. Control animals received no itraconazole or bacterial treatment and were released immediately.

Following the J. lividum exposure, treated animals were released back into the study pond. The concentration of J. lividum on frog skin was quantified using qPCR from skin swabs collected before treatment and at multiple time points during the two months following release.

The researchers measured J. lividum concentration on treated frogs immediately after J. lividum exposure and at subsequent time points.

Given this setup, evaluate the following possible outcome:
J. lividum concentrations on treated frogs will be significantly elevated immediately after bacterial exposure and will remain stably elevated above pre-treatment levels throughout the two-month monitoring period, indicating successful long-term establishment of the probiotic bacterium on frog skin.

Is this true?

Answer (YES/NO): NO